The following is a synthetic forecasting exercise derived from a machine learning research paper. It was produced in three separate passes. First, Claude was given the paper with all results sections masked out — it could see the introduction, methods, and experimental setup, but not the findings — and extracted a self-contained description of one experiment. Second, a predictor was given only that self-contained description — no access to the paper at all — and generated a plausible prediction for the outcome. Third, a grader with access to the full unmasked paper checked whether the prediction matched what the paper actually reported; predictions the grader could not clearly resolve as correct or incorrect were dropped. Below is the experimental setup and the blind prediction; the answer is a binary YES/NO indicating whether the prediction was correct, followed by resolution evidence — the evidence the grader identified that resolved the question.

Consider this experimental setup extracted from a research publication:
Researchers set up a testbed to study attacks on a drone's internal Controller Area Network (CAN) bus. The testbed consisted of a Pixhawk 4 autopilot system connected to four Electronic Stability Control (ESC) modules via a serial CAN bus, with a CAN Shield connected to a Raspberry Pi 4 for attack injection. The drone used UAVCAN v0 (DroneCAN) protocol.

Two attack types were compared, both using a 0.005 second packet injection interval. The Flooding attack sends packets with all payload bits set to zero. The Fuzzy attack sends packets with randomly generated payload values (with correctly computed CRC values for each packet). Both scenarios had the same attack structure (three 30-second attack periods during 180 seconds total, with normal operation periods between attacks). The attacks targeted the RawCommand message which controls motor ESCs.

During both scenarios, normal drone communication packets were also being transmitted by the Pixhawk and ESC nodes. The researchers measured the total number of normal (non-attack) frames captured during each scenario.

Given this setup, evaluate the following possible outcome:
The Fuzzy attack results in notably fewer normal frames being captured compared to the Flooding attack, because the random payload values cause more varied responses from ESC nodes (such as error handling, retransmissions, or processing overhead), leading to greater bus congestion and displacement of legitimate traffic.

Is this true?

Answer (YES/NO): NO